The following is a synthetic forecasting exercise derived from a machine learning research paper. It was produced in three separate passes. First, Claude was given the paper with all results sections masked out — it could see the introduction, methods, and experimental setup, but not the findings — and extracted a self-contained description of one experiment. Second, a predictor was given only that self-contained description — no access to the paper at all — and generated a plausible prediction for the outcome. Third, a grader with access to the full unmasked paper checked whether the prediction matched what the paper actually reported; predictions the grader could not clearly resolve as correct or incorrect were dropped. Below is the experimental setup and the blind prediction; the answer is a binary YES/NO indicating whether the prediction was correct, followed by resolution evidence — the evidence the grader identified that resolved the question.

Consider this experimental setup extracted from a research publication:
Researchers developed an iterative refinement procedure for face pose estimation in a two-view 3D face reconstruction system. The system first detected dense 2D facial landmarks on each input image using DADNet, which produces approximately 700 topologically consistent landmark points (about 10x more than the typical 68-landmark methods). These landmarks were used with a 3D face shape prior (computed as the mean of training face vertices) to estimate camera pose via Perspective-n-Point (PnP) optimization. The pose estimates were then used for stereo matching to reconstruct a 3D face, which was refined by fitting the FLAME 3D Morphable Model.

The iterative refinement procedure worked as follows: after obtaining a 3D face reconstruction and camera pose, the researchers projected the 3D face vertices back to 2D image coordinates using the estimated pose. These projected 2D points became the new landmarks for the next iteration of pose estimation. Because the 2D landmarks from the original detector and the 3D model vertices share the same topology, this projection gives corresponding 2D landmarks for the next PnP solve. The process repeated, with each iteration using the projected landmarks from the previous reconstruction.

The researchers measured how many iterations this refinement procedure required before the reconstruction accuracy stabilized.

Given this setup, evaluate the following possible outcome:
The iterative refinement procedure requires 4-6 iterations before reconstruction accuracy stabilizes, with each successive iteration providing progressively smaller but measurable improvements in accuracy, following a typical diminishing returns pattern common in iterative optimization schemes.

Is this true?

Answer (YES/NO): NO